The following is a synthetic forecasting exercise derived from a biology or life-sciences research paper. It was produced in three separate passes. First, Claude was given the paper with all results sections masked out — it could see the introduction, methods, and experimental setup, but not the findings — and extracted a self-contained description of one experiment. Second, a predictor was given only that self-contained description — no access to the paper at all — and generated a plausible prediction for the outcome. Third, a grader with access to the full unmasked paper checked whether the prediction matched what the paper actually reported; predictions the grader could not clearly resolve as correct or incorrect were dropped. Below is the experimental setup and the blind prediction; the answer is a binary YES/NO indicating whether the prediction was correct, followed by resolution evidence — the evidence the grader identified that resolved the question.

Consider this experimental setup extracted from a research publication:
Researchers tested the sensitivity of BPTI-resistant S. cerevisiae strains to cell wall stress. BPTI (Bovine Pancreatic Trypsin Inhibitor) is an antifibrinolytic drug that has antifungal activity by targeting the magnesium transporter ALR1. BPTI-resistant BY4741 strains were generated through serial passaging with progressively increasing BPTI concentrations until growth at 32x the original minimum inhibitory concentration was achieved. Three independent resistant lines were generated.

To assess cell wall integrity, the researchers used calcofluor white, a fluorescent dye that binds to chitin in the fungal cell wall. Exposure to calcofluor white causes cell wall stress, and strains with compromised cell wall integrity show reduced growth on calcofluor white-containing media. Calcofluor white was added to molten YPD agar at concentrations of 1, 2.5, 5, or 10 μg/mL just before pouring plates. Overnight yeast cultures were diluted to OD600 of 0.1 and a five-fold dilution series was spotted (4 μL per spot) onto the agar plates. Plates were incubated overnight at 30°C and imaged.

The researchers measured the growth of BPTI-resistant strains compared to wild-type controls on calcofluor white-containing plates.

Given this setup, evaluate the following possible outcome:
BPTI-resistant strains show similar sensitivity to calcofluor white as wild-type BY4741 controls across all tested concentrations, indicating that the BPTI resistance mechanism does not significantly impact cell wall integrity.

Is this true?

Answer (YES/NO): NO